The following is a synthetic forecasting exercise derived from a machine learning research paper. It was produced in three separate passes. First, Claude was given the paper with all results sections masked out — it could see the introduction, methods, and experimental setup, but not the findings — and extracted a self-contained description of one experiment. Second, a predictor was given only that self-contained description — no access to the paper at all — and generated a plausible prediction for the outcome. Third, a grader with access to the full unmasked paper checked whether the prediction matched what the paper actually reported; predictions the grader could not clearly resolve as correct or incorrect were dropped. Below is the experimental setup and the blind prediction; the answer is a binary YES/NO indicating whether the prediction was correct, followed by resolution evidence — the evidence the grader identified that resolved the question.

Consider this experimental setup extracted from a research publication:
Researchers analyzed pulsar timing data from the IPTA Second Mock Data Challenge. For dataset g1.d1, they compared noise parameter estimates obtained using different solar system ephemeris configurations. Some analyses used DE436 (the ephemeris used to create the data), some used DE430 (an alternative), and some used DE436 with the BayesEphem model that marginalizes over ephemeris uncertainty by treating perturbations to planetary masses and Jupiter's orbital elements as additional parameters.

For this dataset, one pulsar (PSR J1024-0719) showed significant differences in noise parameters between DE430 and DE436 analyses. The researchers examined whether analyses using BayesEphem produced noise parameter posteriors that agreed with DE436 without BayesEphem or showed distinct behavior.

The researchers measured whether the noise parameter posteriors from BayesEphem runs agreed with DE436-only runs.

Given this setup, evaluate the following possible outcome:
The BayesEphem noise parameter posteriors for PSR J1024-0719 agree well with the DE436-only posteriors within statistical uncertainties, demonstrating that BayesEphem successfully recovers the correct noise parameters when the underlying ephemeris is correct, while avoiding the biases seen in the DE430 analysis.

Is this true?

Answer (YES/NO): YES